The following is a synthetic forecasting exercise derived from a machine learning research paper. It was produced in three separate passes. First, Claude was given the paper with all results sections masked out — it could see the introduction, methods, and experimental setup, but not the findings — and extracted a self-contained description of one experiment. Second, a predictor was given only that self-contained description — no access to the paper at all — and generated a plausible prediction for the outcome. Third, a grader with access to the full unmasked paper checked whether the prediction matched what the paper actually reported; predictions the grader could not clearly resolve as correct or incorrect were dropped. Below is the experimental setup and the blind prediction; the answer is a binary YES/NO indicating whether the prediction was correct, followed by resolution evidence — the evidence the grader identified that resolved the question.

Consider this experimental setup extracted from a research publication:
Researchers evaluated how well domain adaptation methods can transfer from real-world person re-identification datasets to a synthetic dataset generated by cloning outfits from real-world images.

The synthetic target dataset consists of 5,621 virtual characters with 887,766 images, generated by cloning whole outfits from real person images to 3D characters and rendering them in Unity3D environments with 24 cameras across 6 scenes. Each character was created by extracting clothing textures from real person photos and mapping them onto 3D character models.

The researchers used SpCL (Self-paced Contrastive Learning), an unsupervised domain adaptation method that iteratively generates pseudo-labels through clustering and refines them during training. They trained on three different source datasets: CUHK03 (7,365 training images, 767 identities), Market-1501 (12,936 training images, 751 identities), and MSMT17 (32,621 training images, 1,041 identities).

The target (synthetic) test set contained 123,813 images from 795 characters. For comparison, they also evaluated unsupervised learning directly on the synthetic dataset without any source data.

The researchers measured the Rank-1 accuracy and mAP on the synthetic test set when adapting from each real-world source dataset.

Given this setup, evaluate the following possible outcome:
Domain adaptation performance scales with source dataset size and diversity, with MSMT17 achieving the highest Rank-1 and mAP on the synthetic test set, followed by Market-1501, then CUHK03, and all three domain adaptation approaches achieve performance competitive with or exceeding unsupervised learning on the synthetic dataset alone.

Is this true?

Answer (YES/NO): NO